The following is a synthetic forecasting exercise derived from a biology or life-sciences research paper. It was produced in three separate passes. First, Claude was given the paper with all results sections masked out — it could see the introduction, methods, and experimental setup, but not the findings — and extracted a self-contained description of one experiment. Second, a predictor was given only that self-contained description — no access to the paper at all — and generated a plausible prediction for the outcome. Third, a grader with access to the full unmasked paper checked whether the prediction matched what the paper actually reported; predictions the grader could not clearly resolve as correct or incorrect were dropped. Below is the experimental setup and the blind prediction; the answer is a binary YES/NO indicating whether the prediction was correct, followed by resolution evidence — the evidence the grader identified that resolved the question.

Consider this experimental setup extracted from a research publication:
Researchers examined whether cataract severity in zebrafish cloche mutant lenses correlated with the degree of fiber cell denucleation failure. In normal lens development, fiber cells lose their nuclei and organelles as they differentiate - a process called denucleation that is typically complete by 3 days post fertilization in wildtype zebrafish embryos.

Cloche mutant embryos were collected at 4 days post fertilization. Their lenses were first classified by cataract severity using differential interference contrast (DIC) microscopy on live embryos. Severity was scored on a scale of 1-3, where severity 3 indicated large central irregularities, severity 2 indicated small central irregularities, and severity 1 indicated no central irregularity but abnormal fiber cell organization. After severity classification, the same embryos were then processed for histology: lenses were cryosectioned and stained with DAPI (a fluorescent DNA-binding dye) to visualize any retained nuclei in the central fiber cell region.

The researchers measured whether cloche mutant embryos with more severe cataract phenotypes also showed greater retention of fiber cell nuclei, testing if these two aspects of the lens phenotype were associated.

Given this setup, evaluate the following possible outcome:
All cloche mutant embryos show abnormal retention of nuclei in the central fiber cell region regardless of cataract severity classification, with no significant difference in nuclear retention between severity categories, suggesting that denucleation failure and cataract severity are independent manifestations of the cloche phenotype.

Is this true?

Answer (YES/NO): NO